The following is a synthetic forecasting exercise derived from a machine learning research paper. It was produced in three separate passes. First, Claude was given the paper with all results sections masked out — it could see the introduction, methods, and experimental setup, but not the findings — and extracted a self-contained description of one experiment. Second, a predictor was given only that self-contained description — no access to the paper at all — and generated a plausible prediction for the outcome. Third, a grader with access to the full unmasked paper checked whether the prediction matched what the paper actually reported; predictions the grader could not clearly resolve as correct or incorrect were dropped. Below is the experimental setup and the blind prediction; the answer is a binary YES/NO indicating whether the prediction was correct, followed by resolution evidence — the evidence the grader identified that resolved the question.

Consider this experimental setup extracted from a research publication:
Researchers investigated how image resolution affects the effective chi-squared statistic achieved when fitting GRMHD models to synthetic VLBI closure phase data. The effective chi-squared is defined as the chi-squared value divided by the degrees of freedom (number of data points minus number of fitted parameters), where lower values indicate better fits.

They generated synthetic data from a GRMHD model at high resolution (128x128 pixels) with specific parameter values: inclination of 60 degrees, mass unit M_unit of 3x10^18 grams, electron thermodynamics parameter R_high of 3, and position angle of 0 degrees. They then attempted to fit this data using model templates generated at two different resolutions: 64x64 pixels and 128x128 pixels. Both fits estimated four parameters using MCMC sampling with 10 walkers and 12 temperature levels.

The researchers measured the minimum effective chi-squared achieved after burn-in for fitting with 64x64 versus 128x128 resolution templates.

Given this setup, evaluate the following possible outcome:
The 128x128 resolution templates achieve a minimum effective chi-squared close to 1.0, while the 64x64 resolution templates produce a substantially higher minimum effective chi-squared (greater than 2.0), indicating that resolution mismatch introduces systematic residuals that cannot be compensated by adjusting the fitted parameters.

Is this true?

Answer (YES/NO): YES